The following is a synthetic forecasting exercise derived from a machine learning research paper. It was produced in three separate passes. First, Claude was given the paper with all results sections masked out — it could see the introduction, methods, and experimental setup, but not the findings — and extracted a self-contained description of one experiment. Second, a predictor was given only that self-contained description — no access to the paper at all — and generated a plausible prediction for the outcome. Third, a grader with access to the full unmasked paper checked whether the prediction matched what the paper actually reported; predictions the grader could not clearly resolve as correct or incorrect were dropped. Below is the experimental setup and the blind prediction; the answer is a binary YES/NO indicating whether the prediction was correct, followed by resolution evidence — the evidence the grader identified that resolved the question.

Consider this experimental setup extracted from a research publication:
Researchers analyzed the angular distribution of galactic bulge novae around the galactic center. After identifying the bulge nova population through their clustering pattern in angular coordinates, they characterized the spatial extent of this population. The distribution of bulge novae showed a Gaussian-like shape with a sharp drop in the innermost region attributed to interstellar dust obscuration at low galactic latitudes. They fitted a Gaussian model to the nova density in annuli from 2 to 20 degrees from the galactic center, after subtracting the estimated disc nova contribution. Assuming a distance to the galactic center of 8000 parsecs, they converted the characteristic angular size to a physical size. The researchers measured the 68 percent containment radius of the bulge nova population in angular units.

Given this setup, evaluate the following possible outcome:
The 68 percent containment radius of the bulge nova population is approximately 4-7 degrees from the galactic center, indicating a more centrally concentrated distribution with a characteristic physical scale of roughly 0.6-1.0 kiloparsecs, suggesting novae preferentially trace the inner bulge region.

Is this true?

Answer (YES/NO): YES